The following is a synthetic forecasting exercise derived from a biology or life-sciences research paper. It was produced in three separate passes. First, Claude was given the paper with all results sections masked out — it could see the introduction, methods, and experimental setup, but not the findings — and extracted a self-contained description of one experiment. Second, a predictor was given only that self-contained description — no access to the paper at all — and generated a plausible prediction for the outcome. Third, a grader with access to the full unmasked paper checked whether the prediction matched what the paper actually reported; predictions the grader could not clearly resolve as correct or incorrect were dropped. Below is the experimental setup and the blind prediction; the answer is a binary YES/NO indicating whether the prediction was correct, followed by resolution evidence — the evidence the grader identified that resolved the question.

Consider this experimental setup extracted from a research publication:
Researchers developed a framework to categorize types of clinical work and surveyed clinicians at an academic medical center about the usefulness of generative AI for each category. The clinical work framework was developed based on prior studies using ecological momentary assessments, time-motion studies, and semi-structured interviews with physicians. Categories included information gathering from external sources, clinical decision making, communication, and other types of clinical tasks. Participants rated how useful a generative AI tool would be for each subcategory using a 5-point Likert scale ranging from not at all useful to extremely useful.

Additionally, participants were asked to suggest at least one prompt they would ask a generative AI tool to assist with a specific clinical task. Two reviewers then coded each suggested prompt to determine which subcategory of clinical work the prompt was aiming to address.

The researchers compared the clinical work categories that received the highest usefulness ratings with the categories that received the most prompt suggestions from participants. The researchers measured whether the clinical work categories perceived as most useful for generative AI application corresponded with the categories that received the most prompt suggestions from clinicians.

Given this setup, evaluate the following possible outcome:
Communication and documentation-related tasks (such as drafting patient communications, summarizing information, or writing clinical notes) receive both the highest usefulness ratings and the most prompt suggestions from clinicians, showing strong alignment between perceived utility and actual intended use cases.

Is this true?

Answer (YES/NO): NO